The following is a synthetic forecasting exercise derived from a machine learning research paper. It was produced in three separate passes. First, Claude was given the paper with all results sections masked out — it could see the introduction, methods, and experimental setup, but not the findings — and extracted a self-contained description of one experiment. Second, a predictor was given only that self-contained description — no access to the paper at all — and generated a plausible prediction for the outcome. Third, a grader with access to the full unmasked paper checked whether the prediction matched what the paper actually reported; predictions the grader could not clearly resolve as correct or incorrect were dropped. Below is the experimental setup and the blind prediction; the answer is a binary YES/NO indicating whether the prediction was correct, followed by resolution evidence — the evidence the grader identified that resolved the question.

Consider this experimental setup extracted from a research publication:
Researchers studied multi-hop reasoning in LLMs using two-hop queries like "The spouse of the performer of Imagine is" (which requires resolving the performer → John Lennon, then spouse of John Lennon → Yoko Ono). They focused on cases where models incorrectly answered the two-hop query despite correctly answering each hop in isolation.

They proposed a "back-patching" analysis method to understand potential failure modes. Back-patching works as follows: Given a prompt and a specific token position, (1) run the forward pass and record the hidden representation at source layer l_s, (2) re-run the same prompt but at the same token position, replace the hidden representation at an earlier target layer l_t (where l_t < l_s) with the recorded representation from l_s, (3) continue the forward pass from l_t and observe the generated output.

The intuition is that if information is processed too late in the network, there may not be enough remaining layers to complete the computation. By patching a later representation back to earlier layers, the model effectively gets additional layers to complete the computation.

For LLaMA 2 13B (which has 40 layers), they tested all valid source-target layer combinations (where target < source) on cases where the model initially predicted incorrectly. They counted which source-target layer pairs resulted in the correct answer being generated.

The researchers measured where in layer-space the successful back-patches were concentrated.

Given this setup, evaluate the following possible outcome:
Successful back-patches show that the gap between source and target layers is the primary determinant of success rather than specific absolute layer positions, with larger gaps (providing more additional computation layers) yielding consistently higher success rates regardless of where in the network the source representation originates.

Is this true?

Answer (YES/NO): NO